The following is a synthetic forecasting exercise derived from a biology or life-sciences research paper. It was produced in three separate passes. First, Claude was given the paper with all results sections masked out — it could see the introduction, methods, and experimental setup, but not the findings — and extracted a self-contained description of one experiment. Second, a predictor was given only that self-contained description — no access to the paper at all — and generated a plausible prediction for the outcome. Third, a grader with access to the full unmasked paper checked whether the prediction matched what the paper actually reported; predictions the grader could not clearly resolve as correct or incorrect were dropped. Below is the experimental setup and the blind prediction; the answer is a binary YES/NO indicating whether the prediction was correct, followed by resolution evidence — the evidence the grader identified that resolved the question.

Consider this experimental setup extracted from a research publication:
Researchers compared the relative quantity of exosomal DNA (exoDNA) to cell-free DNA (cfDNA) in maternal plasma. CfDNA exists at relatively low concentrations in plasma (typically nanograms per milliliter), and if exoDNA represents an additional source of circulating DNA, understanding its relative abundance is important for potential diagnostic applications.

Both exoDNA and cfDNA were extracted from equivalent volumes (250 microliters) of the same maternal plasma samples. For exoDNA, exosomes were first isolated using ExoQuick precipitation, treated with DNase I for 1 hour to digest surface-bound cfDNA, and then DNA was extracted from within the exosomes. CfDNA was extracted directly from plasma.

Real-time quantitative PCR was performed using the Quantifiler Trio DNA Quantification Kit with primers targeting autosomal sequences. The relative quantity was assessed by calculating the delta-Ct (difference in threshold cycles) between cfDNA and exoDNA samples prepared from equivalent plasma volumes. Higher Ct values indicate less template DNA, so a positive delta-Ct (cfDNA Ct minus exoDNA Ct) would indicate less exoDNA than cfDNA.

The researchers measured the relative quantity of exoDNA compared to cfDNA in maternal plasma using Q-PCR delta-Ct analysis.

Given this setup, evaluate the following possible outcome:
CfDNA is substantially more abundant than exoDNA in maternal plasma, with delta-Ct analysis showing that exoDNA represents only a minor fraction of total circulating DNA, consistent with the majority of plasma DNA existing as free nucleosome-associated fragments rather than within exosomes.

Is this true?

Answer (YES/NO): YES